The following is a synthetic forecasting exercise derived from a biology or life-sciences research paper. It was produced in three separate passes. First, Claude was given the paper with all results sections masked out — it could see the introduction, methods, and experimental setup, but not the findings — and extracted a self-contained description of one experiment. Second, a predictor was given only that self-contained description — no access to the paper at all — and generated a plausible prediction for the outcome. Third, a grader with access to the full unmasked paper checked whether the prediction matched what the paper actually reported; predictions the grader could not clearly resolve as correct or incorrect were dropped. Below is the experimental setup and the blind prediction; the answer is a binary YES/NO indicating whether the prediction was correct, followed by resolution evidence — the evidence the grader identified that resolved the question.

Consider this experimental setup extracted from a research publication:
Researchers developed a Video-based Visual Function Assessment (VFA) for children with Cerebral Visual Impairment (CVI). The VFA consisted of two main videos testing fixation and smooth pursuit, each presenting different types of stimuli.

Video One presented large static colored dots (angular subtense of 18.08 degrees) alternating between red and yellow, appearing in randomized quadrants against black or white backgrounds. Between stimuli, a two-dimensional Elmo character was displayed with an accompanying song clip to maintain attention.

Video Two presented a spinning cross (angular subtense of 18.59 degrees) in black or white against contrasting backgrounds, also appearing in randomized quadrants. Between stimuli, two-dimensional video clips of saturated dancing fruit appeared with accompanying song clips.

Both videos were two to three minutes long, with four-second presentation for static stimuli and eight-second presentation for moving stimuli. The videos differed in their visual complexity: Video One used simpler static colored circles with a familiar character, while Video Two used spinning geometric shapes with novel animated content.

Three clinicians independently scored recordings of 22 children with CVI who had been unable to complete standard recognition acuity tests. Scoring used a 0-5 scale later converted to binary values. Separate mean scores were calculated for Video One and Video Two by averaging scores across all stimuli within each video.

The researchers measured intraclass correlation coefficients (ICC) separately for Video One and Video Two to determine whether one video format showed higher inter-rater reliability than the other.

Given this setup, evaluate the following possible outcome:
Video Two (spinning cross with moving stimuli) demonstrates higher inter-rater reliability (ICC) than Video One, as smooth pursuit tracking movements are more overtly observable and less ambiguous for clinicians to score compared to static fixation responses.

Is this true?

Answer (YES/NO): NO